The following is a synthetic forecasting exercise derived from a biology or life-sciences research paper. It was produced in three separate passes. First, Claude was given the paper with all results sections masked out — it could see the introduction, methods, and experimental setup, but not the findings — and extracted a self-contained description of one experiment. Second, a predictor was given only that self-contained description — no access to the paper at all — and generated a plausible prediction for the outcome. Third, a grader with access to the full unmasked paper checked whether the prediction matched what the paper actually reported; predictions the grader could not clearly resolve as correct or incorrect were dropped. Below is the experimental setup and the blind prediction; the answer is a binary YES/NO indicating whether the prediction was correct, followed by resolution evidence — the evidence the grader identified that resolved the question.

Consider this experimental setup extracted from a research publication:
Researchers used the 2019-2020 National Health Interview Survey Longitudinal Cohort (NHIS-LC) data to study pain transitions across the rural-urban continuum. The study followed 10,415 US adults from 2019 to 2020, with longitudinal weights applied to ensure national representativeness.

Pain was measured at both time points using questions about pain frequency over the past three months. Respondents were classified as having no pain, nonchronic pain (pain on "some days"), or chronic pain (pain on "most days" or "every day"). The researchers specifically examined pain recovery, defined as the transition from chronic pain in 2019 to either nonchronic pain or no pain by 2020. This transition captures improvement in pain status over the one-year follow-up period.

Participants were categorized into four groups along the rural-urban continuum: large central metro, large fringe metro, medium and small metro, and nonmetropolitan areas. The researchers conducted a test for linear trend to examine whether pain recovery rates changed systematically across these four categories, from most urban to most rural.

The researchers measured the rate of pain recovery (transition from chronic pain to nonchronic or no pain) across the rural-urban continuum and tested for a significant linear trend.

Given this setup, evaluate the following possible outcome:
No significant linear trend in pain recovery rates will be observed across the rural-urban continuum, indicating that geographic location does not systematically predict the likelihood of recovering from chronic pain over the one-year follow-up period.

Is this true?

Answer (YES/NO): NO